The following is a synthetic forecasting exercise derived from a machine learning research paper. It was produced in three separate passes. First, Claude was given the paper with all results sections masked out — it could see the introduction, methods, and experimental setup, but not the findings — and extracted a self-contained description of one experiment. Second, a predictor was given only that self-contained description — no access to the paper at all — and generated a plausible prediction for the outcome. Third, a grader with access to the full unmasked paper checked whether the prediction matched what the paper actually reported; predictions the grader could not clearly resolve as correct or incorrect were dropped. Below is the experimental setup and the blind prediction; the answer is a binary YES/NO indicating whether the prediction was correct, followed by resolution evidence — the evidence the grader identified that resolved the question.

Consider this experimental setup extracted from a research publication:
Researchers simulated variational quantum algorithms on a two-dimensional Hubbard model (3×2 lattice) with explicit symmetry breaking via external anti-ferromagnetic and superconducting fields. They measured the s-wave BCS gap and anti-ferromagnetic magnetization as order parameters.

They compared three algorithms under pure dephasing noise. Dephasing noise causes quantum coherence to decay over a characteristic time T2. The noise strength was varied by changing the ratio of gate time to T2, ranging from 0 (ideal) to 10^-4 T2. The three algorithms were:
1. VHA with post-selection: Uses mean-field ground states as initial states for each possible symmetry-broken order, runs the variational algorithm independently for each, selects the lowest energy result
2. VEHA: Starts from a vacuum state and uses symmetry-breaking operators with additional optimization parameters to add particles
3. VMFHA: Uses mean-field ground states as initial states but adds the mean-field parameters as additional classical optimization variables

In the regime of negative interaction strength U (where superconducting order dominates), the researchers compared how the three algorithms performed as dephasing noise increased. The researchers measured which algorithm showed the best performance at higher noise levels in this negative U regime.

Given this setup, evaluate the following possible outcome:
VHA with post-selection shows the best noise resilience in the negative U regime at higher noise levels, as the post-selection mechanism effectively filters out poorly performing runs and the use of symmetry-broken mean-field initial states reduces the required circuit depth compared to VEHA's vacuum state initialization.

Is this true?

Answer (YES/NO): NO